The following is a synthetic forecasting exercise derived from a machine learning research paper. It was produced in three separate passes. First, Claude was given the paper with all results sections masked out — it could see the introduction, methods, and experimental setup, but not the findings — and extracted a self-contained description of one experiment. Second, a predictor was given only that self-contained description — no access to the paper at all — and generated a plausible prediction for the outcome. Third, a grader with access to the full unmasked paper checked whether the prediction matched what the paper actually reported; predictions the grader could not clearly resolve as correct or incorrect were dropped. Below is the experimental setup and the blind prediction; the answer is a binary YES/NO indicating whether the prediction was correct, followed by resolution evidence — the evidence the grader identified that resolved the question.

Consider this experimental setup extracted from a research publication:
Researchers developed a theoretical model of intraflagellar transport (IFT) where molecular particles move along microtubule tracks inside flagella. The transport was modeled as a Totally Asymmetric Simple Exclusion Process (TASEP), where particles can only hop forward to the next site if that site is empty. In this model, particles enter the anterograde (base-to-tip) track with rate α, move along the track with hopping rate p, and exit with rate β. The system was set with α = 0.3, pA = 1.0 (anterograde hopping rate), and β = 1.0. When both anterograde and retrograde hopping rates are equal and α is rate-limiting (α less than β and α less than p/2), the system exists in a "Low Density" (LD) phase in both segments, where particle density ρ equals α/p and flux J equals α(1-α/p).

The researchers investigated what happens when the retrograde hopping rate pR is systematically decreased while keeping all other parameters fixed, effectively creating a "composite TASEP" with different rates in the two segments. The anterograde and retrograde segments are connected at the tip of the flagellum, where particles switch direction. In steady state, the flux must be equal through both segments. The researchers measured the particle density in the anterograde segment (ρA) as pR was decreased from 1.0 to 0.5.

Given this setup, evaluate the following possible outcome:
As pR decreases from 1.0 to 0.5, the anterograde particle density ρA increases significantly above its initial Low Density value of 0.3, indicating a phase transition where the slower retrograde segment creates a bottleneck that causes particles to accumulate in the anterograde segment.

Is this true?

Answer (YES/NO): YES